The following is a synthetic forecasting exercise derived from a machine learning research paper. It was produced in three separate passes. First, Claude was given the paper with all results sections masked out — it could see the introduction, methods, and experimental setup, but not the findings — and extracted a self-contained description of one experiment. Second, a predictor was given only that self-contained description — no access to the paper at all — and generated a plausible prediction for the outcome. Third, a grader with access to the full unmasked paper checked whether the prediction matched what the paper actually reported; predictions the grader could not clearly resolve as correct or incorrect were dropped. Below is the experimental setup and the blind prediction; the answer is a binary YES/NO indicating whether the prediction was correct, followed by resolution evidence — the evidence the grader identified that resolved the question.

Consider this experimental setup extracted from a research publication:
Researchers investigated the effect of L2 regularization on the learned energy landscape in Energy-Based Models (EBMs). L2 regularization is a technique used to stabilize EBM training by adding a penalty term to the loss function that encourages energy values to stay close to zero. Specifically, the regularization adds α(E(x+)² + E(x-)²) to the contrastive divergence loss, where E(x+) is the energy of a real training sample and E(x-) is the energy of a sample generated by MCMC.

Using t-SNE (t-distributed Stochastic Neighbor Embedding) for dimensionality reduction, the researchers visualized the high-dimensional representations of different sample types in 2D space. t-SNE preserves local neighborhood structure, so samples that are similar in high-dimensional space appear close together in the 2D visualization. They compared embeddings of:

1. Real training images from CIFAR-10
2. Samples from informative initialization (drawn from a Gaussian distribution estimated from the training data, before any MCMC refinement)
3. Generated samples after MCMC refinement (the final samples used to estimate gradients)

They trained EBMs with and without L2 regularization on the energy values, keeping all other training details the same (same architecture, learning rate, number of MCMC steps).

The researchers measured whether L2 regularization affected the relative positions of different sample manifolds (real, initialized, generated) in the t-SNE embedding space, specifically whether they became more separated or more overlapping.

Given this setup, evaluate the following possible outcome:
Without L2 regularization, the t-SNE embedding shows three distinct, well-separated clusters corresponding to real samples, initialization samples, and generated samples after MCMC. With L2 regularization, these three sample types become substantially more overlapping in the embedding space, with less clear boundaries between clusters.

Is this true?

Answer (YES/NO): NO